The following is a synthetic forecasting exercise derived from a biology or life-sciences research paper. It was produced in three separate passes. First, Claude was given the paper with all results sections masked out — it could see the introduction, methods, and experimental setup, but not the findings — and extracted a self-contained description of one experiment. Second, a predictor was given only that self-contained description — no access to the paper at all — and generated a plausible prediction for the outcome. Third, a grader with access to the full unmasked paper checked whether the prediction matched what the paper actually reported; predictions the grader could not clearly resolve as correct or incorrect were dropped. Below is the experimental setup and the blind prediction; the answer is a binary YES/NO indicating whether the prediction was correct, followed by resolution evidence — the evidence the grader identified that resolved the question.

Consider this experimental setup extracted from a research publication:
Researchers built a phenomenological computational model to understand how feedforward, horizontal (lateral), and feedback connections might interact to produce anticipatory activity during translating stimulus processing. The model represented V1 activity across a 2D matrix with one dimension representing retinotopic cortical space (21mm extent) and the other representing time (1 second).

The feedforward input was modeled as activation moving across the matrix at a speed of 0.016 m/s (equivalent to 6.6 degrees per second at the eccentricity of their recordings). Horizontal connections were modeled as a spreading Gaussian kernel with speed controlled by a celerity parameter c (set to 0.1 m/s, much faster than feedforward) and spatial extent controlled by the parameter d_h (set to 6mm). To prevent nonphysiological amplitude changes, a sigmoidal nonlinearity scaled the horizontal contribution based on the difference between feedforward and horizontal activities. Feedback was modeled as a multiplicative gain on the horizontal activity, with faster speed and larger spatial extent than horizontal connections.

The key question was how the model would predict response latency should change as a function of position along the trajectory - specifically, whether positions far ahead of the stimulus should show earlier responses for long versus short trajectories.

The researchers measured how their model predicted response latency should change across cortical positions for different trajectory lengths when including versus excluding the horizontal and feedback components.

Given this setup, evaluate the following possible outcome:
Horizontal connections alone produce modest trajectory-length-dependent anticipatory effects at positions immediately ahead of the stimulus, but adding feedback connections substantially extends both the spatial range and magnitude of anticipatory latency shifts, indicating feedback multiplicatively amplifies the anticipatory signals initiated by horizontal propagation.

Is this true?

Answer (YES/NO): NO